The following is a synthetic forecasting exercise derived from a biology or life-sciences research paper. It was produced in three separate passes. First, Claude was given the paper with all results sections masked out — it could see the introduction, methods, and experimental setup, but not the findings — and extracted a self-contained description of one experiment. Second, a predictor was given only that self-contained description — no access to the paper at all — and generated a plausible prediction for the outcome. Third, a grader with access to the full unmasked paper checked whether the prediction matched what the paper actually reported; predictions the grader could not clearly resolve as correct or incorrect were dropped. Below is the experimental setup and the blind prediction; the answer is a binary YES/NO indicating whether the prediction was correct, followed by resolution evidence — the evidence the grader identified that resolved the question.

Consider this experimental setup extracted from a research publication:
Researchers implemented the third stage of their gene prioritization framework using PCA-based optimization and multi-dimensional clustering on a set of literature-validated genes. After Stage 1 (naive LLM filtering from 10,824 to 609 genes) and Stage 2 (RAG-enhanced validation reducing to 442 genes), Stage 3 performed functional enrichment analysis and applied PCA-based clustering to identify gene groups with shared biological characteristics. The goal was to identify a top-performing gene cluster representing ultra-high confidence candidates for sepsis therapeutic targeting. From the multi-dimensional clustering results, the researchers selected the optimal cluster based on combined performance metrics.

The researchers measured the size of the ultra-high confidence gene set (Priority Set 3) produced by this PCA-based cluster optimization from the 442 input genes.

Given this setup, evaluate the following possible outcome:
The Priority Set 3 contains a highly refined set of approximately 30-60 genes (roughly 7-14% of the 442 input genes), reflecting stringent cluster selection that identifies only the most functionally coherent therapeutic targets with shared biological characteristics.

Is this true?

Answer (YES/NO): NO